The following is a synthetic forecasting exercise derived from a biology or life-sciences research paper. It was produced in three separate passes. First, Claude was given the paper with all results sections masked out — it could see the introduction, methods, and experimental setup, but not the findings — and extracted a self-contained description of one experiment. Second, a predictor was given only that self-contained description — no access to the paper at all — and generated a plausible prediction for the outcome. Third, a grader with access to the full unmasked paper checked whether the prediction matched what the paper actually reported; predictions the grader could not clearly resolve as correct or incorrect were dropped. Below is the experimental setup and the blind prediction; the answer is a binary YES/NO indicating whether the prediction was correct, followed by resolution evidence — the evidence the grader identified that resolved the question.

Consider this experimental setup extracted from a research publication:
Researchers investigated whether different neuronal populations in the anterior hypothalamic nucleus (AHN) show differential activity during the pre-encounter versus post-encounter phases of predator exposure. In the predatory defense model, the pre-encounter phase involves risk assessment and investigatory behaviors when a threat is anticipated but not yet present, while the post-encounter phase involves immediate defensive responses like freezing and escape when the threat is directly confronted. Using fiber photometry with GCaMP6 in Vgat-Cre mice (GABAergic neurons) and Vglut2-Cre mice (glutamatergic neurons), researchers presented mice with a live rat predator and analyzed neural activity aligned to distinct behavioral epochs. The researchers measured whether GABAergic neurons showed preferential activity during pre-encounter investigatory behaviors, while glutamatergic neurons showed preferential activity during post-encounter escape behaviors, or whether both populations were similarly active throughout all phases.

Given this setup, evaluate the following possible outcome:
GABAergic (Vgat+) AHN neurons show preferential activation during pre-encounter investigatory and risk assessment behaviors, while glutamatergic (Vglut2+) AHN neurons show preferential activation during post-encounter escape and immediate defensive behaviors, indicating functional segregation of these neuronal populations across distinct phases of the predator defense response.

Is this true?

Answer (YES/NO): YES